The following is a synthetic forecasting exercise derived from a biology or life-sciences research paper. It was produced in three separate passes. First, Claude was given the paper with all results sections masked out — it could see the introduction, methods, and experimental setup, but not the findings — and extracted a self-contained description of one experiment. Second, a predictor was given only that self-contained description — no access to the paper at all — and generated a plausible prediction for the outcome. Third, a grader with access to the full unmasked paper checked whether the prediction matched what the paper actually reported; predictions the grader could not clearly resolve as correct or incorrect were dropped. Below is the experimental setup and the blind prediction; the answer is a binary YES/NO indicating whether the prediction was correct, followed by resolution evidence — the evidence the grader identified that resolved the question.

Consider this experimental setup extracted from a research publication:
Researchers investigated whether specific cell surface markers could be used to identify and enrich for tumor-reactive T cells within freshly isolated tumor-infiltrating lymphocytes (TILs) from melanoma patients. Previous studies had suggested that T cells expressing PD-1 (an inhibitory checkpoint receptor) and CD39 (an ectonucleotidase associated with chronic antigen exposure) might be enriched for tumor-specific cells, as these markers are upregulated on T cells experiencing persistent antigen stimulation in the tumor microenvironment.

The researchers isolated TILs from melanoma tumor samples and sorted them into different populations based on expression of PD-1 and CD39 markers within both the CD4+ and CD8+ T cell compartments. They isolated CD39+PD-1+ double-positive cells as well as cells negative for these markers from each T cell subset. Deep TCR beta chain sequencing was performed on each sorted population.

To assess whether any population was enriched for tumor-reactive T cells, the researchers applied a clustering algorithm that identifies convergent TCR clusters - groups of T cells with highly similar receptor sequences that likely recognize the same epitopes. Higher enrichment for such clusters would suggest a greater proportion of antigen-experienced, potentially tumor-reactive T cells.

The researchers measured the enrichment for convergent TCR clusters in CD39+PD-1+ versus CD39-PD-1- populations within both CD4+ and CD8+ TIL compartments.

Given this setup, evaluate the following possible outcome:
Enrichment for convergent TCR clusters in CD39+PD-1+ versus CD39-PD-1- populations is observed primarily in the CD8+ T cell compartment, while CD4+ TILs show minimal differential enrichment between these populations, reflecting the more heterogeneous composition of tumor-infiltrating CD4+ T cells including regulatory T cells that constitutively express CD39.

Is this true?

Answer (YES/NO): NO